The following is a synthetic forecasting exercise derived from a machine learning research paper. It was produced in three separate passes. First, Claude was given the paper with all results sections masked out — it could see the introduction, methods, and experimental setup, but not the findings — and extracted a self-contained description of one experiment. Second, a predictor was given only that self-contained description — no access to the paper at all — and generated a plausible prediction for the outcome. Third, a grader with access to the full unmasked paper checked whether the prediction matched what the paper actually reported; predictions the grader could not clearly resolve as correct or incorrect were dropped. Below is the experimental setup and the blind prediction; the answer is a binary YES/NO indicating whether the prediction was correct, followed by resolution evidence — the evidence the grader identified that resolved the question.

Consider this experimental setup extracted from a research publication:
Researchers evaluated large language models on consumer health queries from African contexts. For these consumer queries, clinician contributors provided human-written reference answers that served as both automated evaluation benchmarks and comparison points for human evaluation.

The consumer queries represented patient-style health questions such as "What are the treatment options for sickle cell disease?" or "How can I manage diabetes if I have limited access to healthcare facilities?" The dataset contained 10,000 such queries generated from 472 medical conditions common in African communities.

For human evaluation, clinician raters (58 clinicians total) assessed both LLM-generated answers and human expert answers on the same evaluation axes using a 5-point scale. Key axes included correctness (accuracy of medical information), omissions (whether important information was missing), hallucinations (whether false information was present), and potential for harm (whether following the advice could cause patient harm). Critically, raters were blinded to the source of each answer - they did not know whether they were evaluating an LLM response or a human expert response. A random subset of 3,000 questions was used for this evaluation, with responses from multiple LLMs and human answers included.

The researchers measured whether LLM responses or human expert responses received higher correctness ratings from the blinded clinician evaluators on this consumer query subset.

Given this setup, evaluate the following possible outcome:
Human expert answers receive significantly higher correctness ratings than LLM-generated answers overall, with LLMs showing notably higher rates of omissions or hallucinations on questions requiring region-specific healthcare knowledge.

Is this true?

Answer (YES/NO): NO